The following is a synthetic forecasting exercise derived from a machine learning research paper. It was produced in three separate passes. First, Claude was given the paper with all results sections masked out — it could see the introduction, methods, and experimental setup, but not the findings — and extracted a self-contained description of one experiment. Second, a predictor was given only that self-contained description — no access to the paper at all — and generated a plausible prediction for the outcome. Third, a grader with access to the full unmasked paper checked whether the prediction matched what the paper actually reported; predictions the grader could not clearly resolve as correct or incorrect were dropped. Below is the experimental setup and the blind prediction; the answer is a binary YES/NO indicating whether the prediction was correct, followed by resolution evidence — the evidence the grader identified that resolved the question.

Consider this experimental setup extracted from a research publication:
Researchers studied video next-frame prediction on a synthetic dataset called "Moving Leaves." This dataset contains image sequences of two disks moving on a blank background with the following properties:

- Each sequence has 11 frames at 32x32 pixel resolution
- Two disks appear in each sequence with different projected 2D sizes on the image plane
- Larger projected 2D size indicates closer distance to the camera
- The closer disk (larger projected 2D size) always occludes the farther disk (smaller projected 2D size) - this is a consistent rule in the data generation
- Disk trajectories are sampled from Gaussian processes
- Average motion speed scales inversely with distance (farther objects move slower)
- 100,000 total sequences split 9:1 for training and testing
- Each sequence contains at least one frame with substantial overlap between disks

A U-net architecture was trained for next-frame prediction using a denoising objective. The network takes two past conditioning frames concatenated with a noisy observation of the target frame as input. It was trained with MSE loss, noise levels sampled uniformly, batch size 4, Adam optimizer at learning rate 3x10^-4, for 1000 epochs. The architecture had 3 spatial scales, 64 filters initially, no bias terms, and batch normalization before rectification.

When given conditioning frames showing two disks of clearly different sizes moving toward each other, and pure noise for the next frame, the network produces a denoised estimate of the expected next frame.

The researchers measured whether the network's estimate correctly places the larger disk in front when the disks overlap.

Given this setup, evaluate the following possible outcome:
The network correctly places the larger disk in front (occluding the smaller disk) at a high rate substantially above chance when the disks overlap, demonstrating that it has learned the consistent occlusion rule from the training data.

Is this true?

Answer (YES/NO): YES